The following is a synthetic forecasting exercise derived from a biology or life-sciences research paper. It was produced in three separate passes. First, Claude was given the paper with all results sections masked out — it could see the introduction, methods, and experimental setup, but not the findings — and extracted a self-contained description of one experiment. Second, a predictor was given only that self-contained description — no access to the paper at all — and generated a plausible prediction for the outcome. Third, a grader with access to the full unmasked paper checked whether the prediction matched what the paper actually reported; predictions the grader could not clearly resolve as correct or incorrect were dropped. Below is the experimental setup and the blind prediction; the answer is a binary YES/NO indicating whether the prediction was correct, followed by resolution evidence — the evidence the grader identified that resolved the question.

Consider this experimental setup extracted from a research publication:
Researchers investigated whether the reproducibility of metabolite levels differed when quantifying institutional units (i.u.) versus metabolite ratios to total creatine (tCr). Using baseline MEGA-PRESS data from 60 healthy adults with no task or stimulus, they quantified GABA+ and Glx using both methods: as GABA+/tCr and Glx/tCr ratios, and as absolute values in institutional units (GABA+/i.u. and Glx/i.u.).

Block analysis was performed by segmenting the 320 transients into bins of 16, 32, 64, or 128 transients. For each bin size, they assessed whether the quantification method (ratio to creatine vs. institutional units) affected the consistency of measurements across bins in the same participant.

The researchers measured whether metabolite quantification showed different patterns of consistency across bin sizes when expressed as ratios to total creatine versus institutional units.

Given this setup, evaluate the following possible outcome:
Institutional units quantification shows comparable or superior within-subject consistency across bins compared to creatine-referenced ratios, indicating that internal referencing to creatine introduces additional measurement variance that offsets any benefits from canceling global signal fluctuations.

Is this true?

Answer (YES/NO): YES